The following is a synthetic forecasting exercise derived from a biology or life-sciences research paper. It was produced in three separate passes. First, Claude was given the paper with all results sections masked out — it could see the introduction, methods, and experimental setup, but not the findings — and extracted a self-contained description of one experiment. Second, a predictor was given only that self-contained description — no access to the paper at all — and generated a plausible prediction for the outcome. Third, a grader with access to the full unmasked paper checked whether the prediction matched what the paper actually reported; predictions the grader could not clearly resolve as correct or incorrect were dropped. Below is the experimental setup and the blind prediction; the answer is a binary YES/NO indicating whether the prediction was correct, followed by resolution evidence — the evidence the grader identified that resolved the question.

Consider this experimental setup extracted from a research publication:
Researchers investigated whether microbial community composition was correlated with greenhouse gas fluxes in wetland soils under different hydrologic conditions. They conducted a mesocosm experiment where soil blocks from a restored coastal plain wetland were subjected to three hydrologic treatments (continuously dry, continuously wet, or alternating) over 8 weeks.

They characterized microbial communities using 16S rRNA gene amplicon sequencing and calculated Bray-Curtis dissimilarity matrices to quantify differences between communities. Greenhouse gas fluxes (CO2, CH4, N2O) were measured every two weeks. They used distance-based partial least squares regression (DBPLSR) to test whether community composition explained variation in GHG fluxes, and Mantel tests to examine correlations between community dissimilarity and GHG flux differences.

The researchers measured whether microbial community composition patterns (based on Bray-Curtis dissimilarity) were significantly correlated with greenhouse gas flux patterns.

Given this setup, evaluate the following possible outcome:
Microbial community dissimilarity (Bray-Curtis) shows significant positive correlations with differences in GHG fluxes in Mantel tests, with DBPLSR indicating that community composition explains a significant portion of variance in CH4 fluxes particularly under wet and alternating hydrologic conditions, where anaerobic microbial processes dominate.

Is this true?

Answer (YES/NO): NO